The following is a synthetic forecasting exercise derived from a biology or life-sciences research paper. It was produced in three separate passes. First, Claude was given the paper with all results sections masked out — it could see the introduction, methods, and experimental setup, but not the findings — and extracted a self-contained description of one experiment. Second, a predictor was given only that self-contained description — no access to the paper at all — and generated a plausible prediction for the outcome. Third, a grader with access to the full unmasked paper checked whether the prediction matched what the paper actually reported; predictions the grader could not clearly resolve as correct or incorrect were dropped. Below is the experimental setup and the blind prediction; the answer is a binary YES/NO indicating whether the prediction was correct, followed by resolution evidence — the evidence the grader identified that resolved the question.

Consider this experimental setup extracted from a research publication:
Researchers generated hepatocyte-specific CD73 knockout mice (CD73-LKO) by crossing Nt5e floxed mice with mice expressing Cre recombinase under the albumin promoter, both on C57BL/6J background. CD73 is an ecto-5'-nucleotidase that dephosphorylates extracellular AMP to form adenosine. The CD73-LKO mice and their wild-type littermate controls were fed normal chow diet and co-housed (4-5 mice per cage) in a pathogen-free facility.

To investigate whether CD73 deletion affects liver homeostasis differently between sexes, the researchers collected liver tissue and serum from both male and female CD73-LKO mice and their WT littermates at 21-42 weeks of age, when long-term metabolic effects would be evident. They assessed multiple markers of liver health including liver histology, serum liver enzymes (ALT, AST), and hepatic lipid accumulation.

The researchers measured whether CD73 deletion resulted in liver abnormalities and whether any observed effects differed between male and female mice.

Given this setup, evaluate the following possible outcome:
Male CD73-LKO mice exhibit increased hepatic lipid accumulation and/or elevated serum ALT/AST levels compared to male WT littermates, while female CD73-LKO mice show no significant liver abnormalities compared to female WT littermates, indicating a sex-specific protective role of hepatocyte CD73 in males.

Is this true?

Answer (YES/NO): NO